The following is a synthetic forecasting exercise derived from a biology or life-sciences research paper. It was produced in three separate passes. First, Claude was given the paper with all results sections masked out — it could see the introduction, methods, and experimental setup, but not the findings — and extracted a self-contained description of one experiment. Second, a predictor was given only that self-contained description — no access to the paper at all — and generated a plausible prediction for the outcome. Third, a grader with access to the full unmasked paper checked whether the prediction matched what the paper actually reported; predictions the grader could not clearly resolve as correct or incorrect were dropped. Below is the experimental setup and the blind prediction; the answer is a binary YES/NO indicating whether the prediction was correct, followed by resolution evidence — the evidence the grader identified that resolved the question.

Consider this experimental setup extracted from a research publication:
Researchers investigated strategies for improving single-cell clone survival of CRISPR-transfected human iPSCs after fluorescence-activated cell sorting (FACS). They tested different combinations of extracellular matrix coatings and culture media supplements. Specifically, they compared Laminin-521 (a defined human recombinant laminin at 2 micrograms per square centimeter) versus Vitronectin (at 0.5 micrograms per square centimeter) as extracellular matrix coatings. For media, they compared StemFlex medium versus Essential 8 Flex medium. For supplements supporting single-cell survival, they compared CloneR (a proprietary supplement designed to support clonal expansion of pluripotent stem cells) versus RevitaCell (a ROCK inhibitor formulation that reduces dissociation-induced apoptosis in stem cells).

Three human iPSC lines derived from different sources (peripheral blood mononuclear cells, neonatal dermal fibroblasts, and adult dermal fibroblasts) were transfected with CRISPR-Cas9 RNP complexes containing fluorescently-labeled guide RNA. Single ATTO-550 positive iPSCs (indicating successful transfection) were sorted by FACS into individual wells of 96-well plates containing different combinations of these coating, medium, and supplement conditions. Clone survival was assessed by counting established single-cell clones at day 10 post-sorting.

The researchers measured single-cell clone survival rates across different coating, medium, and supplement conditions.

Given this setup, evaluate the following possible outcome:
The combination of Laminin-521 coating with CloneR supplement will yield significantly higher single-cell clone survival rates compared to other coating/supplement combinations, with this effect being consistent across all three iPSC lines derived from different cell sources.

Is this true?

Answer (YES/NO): YES